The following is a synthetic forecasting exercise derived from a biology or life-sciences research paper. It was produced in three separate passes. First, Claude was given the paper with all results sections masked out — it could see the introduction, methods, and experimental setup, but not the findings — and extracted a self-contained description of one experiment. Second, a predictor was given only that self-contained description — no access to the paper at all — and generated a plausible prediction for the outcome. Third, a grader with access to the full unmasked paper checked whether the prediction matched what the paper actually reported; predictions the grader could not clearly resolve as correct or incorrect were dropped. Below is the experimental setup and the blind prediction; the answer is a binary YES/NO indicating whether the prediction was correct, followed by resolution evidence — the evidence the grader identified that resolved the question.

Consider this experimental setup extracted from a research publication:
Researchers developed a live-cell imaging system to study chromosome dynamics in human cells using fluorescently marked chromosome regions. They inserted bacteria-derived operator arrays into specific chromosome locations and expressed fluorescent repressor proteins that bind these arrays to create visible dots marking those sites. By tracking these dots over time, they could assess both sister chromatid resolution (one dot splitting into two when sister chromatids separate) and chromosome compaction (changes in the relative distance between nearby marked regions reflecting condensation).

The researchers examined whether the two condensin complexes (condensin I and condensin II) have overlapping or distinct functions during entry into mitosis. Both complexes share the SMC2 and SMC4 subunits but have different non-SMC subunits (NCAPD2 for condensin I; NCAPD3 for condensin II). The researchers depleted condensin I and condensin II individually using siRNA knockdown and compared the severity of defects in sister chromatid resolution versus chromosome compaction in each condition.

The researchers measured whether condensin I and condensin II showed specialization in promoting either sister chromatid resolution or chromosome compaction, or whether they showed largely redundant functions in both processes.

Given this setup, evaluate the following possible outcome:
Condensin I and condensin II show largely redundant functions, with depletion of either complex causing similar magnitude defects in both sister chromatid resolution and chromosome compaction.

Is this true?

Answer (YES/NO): NO